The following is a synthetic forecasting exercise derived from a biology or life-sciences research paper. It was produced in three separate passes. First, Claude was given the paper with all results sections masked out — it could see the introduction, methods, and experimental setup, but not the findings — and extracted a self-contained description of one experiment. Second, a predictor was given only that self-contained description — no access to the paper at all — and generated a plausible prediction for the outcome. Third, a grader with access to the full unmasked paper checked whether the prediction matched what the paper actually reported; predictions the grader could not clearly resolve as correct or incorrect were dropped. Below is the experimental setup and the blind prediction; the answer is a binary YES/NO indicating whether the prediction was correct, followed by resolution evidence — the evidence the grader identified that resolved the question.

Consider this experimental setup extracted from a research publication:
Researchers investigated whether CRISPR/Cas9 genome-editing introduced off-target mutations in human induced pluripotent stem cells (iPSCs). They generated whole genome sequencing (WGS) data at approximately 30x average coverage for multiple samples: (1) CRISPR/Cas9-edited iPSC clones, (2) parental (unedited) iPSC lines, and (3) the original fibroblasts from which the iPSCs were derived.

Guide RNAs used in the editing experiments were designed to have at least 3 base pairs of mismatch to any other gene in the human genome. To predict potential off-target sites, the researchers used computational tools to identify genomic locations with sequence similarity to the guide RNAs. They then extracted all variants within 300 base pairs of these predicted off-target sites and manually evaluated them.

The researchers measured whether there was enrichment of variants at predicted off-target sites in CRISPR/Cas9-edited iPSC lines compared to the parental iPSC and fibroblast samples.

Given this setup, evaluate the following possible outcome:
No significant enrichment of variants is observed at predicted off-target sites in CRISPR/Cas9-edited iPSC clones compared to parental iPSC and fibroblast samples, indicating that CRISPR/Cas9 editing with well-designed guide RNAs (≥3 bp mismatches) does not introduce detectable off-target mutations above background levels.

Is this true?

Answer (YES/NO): YES